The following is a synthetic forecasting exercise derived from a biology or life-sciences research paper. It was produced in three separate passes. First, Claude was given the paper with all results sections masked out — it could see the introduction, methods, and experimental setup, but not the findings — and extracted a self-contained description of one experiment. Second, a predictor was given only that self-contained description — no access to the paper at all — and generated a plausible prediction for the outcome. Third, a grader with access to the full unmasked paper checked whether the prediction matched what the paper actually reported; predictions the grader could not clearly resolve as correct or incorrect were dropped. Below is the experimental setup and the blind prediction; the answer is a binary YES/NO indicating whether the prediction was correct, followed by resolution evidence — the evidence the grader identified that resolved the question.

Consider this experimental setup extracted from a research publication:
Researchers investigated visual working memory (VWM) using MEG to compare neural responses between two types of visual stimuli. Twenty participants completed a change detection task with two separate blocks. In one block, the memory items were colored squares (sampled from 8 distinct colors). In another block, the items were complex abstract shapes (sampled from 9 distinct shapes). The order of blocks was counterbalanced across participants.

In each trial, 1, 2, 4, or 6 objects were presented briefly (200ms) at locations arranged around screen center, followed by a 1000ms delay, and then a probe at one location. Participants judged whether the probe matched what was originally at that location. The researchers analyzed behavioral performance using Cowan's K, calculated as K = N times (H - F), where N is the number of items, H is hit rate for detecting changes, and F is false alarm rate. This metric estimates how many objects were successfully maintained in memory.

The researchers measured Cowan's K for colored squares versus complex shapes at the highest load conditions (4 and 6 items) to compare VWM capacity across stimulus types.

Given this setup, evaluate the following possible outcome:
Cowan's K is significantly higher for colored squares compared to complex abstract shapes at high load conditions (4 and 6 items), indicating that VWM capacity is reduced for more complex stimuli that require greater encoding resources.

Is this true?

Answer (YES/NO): YES